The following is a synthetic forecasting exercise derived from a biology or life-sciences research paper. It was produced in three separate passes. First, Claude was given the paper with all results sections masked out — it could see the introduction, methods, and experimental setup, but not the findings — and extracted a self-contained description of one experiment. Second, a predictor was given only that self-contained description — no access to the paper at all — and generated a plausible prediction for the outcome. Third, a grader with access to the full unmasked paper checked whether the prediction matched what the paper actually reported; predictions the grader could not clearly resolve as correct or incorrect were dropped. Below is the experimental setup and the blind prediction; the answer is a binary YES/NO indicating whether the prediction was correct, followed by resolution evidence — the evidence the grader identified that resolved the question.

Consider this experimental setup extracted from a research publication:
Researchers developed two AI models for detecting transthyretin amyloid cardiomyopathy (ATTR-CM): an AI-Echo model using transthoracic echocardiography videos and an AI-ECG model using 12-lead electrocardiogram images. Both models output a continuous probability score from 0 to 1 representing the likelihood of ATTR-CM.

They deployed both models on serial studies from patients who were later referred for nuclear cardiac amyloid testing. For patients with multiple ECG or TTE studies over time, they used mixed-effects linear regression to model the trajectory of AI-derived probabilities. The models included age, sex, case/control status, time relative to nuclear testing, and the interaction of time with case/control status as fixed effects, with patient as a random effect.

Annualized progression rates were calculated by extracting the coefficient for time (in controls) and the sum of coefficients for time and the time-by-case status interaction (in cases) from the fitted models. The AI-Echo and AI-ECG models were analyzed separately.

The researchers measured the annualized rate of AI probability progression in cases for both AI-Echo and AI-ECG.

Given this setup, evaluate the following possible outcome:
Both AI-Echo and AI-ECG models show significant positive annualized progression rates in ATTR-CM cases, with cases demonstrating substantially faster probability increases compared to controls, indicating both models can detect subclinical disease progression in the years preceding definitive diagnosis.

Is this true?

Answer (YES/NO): YES